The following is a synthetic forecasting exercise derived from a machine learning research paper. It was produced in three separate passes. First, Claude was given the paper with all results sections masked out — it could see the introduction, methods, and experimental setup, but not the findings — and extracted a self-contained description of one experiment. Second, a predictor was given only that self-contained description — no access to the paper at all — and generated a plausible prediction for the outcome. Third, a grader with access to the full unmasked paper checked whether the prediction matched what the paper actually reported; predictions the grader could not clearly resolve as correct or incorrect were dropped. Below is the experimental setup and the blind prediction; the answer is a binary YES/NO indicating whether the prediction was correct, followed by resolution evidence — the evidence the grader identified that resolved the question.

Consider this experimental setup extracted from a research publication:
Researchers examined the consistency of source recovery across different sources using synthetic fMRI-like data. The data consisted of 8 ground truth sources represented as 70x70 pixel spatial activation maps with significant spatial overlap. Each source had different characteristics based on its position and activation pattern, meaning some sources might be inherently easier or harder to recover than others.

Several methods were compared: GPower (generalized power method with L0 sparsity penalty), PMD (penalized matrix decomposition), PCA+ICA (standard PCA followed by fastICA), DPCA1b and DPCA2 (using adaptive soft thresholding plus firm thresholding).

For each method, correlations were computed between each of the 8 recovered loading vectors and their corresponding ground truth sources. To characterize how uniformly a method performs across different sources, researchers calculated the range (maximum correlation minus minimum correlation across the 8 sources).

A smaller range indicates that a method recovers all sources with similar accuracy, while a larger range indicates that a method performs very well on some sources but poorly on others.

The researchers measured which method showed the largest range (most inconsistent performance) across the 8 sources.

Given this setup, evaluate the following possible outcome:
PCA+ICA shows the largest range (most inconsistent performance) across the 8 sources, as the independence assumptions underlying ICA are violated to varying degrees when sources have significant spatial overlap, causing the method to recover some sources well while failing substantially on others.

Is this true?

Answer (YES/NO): NO